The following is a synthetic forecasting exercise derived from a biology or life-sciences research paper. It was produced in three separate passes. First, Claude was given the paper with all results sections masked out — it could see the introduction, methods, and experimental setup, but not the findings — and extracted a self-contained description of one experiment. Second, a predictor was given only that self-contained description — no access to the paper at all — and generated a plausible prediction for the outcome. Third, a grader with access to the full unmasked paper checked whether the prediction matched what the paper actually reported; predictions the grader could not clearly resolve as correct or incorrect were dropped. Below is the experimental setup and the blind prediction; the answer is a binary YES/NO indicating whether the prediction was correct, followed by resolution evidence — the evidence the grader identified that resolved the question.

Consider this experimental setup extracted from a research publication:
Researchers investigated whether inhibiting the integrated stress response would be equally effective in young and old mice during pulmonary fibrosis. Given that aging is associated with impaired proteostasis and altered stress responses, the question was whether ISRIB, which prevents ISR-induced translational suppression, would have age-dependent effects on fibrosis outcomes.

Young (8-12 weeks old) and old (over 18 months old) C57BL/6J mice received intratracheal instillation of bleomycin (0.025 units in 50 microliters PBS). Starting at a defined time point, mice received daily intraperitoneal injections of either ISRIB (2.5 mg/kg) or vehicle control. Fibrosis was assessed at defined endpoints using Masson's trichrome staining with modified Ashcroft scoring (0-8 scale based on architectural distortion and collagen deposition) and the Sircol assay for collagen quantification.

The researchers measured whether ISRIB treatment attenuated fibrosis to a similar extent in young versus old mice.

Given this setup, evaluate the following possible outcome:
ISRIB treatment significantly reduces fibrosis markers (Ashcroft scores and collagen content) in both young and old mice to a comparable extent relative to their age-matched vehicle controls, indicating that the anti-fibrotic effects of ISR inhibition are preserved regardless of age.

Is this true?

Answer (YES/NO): YES